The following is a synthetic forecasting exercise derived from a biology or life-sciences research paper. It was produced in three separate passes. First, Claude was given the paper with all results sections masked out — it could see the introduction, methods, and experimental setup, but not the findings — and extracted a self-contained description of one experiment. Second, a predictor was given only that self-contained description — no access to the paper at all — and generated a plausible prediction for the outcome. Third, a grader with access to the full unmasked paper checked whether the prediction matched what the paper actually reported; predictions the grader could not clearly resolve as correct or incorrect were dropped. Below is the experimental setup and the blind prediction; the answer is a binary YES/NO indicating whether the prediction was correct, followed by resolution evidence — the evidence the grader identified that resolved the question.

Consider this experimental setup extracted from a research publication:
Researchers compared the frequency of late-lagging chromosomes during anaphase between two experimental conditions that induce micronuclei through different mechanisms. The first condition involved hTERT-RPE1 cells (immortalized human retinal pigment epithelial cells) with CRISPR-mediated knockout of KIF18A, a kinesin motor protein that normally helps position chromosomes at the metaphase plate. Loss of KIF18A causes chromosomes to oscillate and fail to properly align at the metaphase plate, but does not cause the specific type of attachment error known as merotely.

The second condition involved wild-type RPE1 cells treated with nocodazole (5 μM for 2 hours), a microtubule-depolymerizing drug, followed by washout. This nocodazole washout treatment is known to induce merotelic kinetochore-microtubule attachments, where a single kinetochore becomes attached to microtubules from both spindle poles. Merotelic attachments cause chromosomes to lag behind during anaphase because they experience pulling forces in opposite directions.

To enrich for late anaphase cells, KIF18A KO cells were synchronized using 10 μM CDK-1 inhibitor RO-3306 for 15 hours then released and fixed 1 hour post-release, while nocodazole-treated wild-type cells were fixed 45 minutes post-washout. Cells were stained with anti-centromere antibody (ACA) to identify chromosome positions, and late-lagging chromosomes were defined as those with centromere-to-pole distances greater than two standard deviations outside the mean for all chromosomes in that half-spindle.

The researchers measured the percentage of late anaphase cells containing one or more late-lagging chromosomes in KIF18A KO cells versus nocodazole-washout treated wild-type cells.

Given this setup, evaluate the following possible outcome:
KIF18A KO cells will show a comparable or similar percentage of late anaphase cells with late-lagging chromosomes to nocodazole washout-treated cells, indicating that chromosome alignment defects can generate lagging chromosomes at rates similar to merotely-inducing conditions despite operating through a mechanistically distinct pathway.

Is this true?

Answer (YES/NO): NO